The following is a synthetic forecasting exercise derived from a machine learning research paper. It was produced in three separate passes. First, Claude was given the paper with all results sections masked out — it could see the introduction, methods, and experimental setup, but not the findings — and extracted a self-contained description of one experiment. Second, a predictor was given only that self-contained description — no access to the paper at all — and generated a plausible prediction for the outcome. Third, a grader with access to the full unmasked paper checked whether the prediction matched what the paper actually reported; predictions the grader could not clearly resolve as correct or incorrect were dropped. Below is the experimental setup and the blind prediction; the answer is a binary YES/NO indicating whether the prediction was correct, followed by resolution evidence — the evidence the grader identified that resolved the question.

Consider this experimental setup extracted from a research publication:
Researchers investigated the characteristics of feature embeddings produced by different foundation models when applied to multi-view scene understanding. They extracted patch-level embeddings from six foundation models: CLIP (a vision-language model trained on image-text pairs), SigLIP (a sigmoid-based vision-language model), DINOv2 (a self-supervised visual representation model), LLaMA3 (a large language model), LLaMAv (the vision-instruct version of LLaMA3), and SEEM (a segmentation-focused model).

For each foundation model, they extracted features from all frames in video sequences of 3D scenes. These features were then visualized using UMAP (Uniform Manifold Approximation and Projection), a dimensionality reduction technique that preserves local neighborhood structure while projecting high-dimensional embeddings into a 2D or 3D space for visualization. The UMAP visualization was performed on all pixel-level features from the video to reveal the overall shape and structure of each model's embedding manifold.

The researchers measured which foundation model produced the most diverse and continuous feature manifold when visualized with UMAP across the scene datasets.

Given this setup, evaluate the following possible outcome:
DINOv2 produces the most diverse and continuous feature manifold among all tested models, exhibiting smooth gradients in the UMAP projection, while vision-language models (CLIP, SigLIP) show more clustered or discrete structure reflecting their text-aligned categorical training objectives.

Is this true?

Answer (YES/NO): NO